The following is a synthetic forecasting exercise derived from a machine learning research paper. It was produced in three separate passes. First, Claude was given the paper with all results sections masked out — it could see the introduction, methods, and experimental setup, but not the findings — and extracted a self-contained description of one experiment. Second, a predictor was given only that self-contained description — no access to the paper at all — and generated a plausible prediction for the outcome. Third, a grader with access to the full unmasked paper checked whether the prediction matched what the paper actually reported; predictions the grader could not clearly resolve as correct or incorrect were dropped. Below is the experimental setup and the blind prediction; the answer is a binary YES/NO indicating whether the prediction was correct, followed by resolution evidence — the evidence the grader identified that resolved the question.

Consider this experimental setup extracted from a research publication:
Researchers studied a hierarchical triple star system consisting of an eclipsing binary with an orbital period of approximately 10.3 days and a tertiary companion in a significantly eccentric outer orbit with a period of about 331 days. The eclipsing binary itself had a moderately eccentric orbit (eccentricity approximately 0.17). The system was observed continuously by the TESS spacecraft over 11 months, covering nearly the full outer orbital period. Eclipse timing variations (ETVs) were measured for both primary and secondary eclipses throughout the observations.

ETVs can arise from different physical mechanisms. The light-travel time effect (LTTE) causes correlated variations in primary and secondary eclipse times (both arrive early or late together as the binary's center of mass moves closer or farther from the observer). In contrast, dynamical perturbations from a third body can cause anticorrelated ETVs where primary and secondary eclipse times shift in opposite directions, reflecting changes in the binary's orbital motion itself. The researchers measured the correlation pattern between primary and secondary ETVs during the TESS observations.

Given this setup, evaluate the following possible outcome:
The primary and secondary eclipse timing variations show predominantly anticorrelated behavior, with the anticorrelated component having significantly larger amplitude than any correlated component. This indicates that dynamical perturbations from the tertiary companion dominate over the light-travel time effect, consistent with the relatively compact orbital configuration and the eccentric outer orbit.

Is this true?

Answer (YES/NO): YES